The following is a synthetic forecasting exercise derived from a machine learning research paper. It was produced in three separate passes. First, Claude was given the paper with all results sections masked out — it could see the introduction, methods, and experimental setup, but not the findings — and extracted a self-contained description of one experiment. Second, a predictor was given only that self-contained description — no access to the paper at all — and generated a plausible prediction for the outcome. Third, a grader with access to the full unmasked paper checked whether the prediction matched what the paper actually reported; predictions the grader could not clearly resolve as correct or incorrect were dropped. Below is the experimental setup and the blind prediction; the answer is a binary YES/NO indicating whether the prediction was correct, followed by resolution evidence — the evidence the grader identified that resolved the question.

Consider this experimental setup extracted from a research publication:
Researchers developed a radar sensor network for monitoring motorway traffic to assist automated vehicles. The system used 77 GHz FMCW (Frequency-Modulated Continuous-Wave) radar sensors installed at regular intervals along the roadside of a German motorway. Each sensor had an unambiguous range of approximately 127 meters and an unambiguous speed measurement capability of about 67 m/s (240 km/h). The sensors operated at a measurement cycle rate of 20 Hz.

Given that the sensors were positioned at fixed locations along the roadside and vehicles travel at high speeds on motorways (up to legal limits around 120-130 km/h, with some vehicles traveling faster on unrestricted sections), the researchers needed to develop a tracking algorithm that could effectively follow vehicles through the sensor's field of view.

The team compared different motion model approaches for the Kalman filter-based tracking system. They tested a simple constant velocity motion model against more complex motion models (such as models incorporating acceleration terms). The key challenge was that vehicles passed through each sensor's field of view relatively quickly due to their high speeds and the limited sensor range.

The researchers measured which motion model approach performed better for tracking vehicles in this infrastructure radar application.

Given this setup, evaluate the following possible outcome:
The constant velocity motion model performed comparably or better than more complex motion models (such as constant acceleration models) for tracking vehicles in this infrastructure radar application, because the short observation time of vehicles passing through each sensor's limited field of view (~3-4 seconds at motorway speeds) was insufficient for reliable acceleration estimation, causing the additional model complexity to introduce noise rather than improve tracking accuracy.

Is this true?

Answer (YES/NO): YES